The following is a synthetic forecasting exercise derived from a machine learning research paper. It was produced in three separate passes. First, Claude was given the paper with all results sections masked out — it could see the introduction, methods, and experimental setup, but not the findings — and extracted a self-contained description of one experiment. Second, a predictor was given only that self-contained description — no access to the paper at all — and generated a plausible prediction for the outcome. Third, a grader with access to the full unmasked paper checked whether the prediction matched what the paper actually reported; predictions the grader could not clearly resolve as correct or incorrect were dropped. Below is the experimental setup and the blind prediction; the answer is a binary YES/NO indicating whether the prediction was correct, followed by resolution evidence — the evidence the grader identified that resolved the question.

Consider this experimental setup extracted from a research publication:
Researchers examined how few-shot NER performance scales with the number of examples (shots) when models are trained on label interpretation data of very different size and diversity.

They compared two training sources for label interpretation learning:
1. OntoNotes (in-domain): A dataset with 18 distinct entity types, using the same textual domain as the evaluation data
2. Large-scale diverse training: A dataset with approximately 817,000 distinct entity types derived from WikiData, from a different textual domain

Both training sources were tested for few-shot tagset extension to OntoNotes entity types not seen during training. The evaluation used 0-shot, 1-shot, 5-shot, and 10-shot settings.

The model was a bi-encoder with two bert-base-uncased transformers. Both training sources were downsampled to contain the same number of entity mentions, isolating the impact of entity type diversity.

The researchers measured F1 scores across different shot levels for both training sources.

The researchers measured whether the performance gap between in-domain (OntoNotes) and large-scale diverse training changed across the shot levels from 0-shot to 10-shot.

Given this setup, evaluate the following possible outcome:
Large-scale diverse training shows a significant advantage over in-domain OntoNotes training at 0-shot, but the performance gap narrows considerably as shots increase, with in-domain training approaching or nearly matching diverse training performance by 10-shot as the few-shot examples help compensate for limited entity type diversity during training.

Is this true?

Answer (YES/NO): NO